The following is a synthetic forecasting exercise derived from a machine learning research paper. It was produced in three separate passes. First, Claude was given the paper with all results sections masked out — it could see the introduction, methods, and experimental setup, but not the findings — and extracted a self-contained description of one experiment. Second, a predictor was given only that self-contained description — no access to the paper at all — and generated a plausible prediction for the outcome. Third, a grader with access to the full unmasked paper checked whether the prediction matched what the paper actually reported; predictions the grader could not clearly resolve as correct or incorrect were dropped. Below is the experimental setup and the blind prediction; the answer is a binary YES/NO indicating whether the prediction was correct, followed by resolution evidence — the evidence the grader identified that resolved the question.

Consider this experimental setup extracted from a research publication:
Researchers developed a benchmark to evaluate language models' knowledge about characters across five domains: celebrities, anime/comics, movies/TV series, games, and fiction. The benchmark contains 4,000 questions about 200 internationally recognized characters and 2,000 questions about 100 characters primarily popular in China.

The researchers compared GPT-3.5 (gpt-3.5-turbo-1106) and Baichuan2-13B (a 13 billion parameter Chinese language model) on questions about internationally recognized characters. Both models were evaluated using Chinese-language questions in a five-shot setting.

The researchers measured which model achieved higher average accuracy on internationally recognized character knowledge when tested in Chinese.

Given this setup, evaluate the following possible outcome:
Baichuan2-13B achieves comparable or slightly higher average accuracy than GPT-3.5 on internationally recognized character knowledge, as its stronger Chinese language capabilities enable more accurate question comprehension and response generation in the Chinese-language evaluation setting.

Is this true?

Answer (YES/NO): YES